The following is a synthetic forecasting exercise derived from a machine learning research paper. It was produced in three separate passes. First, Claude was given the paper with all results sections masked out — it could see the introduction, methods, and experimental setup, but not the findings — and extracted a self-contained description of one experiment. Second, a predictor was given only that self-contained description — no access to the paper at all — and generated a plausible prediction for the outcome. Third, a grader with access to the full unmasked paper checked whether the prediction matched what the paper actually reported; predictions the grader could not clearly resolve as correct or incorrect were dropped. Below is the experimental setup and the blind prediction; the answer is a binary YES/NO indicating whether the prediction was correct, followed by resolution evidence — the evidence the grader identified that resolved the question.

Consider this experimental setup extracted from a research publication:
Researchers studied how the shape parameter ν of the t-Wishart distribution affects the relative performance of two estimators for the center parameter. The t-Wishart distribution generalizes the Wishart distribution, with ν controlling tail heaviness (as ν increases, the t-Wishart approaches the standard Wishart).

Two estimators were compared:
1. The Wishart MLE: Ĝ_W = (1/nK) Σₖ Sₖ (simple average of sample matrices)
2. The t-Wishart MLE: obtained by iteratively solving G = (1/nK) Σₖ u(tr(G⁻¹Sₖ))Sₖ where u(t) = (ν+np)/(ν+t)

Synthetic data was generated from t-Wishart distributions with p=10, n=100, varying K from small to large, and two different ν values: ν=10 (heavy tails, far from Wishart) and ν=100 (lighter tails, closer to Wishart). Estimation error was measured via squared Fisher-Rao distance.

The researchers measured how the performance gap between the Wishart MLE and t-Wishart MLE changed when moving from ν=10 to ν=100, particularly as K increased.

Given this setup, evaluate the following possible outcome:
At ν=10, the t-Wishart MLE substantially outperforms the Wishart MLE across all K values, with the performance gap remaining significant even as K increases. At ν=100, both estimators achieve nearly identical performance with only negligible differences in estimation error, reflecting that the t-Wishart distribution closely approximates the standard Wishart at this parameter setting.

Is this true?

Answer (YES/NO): NO